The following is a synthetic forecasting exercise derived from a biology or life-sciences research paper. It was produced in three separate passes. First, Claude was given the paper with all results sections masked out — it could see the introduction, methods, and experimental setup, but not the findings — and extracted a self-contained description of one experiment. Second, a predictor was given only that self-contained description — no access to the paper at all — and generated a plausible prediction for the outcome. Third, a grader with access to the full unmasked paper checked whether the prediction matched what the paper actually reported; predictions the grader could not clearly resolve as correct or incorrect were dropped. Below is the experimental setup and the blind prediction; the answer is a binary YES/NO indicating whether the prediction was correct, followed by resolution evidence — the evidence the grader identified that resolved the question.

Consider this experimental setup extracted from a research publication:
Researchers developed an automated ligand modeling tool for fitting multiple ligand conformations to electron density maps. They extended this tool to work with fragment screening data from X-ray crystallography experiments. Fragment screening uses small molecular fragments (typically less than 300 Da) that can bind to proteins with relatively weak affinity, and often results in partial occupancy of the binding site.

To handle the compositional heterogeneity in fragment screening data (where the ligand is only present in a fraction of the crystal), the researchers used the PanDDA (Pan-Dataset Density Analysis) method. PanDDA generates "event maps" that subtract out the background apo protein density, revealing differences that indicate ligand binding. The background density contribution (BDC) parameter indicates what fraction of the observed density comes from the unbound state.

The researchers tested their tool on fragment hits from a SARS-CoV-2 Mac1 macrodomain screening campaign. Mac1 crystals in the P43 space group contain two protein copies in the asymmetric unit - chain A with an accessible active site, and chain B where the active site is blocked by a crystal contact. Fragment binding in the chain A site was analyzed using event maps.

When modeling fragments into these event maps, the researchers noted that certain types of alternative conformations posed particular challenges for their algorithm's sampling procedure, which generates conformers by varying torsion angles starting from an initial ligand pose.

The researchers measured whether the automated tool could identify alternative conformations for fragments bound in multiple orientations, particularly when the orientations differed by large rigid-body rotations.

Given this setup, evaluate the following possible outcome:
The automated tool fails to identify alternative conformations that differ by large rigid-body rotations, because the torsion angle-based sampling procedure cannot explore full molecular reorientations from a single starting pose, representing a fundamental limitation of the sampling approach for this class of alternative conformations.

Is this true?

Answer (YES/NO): YES